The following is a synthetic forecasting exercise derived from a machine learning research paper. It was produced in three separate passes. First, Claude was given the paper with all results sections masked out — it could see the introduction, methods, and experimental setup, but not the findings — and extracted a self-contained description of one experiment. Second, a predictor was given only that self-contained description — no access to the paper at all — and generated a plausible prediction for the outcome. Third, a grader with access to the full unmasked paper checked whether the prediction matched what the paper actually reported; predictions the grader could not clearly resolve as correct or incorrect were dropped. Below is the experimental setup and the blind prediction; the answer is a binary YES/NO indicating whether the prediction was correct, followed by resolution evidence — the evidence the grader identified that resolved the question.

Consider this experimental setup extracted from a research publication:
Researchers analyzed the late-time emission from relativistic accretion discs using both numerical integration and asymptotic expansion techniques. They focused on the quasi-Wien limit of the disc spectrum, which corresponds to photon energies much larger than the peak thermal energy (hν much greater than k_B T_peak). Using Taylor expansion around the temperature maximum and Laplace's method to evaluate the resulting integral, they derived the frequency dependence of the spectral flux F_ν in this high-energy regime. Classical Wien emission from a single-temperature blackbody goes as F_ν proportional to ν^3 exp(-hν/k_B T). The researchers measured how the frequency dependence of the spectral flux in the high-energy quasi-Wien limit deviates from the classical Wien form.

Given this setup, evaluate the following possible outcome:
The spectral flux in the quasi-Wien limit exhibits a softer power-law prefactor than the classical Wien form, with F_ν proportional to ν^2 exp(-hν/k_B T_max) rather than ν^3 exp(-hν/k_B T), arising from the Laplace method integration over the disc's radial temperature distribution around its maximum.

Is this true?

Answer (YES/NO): YES